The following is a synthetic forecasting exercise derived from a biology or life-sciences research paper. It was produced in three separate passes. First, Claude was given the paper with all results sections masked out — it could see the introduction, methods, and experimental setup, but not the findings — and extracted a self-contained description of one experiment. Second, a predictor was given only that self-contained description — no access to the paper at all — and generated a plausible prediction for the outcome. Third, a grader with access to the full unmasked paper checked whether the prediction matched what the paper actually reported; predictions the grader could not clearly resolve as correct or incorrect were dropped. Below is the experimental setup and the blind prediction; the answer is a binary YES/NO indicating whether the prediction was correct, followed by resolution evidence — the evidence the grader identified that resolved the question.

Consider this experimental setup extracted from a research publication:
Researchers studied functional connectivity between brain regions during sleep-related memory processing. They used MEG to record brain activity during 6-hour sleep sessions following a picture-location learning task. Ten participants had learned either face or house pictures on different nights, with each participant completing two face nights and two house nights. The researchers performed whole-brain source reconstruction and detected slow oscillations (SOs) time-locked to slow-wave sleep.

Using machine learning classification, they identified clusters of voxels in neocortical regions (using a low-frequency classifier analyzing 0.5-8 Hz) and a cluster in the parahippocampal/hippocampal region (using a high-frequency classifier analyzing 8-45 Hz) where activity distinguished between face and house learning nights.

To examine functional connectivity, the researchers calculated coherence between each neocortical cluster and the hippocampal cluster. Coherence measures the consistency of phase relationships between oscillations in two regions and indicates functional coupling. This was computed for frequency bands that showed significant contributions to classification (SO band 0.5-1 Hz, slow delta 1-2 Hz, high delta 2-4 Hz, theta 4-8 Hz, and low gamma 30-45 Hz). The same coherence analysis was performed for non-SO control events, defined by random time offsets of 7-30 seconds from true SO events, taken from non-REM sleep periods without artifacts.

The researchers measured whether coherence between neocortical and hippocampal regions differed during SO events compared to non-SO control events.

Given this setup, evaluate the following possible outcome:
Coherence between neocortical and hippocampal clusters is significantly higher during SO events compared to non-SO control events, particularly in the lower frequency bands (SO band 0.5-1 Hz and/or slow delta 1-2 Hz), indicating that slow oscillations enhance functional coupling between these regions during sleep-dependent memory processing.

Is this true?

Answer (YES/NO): YES